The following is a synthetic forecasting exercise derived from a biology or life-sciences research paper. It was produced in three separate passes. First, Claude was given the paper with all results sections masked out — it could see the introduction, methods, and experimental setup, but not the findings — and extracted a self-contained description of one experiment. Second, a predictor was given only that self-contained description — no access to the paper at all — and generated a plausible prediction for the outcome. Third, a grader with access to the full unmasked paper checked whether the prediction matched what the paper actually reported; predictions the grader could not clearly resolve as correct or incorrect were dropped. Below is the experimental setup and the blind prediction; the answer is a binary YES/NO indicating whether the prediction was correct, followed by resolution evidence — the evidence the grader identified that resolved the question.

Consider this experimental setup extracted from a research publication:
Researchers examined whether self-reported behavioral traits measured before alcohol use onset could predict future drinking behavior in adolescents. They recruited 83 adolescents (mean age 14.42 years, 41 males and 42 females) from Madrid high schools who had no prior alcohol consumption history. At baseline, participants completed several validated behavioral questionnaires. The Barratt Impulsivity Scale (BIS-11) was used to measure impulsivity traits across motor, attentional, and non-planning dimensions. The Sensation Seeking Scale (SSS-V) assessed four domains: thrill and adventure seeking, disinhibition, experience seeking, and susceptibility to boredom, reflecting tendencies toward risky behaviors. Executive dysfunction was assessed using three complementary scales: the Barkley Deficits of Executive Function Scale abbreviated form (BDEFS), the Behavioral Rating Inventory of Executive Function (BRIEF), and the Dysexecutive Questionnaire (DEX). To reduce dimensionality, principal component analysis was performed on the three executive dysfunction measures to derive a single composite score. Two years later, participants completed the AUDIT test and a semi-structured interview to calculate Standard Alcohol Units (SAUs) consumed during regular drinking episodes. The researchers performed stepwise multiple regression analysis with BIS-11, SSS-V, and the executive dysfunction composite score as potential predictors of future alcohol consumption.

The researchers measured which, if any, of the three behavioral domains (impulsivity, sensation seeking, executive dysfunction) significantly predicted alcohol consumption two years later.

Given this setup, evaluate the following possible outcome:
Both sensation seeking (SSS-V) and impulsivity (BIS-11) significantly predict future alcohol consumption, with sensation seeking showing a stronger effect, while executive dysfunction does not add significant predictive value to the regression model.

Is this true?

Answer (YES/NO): NO